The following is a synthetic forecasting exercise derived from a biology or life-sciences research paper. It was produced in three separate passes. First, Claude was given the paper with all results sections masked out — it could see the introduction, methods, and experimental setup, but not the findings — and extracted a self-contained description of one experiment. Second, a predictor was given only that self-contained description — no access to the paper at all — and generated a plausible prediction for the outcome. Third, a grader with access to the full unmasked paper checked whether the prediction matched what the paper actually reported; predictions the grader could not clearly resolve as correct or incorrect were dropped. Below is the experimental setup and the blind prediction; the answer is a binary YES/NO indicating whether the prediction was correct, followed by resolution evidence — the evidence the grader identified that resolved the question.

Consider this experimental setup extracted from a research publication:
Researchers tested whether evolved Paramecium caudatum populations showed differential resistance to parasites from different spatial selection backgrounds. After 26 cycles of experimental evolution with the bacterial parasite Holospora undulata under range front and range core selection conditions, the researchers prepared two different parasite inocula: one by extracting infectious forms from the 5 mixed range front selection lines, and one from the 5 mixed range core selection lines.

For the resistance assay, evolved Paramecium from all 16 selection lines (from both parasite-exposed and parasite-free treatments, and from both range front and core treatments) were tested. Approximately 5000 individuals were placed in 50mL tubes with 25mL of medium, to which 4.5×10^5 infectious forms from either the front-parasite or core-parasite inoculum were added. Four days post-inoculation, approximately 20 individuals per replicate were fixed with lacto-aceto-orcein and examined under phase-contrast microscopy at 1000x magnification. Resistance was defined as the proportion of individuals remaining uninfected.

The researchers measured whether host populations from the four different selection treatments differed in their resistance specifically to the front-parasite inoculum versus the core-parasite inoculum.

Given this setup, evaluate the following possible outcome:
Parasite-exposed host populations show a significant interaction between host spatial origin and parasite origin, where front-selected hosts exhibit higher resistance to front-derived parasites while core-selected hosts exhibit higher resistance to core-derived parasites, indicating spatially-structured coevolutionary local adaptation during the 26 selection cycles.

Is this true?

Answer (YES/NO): NO